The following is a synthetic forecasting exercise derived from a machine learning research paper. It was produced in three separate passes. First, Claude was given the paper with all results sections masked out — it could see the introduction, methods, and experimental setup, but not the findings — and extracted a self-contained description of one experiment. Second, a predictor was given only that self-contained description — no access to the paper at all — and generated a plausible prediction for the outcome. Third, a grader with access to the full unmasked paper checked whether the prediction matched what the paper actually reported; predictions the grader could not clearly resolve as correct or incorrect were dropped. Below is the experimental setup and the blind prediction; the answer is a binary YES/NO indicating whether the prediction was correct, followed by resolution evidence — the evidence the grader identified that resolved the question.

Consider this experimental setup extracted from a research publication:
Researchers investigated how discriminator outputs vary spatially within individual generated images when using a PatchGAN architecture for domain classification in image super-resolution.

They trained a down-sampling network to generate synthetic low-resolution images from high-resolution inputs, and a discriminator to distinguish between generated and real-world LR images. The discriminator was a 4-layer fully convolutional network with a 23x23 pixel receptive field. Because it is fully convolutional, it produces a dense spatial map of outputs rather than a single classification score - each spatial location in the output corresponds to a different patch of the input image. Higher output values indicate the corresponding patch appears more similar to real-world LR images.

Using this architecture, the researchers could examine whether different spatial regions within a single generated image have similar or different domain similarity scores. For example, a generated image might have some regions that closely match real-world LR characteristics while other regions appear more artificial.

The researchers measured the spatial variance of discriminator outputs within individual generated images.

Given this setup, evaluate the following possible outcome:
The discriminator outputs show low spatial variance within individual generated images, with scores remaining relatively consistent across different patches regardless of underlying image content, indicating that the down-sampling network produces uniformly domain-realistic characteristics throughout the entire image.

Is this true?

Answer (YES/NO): NO